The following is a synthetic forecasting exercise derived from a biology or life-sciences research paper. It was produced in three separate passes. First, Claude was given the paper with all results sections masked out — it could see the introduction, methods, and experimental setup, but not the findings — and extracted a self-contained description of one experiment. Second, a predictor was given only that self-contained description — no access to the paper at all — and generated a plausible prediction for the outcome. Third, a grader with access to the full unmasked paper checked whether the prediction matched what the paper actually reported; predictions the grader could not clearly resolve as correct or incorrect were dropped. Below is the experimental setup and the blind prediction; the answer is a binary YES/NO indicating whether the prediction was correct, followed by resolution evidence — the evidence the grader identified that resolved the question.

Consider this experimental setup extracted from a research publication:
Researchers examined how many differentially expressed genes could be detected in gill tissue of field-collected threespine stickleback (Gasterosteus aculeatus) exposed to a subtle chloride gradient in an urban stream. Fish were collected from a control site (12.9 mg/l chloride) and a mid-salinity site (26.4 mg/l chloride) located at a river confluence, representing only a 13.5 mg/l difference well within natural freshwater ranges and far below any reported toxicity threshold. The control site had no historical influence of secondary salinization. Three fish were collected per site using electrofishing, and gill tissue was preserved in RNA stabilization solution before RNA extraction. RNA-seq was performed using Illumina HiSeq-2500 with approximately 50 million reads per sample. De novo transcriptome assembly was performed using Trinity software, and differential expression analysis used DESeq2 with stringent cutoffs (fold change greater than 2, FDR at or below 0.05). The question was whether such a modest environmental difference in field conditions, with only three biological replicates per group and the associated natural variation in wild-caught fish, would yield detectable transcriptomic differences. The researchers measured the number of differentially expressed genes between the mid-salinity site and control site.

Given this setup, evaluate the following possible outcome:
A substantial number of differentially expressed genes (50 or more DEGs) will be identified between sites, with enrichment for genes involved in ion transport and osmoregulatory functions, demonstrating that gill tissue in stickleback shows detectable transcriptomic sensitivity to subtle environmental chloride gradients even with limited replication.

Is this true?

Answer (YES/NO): YES